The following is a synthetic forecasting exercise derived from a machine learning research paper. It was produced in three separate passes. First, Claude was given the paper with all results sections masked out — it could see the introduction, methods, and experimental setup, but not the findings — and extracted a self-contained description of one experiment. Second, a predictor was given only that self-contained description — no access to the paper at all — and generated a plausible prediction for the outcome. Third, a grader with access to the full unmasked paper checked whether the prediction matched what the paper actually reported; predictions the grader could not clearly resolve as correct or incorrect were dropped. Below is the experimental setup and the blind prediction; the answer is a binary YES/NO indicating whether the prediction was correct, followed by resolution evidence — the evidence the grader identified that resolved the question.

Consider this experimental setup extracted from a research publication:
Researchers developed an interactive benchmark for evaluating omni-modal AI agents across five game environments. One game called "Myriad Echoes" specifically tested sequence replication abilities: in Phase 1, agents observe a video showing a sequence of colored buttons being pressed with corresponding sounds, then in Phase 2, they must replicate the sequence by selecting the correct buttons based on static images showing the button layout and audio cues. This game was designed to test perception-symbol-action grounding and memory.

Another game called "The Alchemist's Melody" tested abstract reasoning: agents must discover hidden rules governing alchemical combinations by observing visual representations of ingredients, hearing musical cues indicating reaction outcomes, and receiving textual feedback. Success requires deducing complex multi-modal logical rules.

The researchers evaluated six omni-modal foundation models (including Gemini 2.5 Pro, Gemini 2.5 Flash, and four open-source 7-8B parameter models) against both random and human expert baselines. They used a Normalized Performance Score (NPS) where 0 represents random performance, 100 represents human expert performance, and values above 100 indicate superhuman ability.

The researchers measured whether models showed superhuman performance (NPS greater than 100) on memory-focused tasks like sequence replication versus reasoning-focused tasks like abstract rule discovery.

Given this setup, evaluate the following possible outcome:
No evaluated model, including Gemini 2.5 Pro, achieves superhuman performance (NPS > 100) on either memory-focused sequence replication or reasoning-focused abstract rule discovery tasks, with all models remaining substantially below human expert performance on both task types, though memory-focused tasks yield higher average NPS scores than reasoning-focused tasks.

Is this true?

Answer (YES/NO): NO